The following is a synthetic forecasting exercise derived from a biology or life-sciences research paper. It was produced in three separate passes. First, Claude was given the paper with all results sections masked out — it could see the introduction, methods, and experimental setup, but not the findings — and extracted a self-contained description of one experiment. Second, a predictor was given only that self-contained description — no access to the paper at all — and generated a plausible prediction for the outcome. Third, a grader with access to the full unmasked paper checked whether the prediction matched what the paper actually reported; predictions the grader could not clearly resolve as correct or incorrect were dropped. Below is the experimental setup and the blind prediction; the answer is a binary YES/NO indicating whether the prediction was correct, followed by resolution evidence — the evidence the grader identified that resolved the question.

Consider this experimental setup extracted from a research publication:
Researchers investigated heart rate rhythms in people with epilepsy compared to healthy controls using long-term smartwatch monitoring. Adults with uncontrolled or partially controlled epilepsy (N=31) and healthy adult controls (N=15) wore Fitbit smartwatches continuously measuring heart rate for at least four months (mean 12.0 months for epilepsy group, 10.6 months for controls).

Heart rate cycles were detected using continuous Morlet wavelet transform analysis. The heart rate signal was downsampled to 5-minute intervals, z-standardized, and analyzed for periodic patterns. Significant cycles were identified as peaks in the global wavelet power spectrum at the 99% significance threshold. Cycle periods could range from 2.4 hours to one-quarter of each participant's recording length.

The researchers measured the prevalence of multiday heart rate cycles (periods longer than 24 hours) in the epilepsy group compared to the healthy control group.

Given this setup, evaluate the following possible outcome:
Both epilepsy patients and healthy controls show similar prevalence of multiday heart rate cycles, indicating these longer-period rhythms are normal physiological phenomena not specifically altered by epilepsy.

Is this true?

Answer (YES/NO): YES